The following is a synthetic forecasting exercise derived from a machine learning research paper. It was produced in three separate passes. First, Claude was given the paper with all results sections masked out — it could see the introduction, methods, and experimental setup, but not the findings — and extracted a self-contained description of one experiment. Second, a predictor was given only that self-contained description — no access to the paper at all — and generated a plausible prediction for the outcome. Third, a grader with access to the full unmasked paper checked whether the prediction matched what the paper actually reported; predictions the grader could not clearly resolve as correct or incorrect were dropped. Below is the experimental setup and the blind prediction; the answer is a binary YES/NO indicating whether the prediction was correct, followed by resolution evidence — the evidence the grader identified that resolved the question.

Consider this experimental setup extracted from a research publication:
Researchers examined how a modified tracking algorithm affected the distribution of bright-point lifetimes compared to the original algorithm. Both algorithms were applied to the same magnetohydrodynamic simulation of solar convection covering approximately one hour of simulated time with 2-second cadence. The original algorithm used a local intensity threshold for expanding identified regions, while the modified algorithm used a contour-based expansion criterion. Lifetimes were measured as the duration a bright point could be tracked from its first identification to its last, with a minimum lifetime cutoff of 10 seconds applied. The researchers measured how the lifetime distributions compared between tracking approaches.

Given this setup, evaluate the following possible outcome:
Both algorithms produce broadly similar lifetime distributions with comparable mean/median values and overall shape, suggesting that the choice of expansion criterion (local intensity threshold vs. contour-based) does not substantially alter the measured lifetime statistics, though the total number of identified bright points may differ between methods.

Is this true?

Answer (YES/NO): YES